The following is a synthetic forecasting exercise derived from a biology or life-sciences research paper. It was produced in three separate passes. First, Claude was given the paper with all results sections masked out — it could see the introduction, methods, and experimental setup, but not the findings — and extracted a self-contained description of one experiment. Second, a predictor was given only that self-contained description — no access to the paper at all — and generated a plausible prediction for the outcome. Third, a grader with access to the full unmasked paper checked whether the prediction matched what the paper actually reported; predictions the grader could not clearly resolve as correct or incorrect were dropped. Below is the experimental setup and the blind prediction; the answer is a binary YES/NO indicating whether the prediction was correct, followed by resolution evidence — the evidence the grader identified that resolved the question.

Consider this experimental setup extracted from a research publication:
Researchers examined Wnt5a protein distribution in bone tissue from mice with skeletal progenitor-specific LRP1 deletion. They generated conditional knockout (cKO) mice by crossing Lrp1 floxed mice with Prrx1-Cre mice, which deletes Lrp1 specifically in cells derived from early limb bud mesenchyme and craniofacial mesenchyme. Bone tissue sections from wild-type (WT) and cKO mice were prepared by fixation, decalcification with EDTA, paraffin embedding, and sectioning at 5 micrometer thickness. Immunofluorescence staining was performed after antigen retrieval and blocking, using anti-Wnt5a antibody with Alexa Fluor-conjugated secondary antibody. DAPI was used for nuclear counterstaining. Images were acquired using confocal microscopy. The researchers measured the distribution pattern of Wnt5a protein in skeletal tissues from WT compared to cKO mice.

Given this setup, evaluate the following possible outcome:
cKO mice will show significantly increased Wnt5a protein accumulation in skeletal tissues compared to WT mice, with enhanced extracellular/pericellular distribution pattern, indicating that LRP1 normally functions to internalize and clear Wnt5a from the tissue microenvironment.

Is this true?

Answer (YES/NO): NO